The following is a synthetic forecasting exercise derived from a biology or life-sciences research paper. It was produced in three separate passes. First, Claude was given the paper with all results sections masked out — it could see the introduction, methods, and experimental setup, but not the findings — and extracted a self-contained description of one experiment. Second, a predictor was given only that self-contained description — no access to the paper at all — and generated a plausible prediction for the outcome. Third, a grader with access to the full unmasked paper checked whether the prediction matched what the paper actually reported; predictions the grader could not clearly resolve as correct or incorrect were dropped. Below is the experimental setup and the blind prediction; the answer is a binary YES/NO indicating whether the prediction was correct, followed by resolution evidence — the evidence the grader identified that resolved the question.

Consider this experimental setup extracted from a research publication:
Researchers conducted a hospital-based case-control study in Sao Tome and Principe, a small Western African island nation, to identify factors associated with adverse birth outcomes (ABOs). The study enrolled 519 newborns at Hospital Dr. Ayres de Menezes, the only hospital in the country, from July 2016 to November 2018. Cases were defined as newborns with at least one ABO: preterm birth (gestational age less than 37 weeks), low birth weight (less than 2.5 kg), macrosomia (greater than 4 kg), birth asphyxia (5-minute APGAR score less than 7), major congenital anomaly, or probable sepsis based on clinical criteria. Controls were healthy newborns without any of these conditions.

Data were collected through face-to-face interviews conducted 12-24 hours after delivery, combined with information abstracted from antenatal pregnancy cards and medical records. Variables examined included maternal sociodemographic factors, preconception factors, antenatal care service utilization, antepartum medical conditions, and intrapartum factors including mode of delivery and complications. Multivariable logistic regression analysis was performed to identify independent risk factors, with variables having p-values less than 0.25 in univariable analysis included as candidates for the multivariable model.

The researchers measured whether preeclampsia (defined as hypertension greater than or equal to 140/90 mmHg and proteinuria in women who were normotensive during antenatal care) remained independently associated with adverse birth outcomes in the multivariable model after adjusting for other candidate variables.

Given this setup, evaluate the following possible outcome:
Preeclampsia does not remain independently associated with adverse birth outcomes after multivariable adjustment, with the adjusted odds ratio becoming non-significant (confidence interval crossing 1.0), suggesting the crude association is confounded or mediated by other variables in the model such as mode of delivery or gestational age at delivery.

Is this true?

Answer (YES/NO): YES